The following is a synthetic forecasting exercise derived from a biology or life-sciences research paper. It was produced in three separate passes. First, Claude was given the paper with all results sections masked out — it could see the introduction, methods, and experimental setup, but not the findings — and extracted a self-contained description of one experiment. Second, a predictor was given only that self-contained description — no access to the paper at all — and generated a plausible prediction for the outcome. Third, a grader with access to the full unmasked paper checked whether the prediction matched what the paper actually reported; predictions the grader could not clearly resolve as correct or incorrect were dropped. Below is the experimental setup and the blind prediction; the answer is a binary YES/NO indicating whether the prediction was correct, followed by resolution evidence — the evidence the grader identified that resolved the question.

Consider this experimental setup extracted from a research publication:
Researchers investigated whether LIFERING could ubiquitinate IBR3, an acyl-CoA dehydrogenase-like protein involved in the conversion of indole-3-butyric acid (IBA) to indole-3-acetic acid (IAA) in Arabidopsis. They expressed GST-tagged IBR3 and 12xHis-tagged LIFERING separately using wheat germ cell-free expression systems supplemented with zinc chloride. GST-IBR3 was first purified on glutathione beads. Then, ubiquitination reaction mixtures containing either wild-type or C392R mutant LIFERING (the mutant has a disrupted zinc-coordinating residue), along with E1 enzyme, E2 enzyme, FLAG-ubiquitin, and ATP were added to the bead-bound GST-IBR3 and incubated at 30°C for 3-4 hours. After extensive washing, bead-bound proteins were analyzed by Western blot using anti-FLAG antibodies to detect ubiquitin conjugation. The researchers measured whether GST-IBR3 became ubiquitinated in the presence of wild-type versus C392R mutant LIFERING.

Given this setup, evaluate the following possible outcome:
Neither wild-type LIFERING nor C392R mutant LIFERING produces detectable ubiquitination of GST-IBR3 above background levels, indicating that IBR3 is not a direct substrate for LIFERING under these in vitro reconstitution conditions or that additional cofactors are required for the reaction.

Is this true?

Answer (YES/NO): NO